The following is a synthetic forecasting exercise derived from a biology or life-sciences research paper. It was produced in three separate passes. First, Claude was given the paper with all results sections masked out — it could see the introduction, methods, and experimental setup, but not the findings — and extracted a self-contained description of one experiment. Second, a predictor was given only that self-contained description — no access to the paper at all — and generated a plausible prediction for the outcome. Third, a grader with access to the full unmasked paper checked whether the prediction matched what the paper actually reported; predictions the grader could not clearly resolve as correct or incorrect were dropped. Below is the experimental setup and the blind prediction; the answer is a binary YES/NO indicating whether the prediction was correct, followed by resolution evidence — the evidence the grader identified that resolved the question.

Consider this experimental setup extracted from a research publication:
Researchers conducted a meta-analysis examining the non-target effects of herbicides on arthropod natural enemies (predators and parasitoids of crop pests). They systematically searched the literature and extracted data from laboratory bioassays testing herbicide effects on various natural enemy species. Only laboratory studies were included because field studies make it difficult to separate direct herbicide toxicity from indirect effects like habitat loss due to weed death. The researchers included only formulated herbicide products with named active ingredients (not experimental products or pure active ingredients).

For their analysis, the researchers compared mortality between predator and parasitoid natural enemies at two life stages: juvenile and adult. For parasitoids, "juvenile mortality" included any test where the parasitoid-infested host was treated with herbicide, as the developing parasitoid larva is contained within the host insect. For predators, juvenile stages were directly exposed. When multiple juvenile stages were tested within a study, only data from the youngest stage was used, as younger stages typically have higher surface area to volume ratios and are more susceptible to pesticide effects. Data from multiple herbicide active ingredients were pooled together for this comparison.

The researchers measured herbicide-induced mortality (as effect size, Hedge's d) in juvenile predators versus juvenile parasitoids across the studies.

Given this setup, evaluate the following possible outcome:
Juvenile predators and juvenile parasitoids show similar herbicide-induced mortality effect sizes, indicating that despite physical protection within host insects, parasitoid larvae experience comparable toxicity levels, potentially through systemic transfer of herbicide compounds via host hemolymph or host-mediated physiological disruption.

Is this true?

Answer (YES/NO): NO